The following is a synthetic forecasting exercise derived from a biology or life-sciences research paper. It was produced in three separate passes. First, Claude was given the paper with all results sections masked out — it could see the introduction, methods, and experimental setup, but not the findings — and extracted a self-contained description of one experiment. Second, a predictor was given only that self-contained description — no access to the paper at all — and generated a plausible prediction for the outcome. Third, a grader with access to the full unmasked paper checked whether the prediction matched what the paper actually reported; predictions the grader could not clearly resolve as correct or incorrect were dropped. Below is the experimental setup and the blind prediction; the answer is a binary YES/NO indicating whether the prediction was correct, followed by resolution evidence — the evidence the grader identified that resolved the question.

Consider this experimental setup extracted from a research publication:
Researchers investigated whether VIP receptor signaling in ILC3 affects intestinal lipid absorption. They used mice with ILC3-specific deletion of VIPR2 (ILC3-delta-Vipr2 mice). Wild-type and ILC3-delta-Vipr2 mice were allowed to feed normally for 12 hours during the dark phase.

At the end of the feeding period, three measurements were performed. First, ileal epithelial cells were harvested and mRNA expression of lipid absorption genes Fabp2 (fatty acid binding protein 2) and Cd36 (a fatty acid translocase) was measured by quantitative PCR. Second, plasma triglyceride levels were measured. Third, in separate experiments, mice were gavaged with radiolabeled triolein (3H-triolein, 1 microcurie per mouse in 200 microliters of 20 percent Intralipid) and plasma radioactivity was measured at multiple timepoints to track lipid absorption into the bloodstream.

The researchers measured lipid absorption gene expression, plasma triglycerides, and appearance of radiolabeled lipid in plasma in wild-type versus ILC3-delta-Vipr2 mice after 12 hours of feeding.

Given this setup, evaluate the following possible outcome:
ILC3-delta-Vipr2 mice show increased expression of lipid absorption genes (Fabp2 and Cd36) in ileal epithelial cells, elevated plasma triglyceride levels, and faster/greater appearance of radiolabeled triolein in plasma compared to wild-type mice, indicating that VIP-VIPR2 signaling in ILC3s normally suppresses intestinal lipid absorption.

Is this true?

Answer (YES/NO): NO